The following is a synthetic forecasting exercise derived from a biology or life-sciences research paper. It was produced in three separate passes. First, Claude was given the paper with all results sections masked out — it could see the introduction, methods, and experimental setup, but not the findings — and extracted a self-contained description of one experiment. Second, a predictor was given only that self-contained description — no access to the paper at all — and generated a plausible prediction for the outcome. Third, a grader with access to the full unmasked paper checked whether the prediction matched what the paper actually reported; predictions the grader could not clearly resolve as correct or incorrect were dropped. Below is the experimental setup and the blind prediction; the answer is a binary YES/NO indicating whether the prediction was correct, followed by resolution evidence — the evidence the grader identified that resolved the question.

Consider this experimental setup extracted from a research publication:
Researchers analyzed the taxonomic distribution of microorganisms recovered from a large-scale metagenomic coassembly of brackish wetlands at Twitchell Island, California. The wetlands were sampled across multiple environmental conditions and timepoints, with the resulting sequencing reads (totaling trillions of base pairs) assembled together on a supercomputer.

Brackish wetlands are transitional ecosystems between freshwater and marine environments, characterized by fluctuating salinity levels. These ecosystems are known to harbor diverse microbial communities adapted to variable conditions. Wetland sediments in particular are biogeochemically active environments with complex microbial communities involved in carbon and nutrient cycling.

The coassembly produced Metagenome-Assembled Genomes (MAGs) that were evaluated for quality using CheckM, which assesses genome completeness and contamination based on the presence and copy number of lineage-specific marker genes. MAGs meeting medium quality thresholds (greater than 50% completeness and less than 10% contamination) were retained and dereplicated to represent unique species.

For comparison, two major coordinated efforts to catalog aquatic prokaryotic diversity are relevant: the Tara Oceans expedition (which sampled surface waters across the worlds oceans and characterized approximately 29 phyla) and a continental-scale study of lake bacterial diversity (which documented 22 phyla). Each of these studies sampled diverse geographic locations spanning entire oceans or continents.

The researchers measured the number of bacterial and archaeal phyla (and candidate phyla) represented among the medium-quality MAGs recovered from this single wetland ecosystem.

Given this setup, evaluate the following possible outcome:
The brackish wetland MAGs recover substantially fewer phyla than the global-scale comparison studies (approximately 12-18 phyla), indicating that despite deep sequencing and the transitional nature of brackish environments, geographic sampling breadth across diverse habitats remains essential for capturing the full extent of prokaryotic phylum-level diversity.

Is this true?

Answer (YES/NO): NO